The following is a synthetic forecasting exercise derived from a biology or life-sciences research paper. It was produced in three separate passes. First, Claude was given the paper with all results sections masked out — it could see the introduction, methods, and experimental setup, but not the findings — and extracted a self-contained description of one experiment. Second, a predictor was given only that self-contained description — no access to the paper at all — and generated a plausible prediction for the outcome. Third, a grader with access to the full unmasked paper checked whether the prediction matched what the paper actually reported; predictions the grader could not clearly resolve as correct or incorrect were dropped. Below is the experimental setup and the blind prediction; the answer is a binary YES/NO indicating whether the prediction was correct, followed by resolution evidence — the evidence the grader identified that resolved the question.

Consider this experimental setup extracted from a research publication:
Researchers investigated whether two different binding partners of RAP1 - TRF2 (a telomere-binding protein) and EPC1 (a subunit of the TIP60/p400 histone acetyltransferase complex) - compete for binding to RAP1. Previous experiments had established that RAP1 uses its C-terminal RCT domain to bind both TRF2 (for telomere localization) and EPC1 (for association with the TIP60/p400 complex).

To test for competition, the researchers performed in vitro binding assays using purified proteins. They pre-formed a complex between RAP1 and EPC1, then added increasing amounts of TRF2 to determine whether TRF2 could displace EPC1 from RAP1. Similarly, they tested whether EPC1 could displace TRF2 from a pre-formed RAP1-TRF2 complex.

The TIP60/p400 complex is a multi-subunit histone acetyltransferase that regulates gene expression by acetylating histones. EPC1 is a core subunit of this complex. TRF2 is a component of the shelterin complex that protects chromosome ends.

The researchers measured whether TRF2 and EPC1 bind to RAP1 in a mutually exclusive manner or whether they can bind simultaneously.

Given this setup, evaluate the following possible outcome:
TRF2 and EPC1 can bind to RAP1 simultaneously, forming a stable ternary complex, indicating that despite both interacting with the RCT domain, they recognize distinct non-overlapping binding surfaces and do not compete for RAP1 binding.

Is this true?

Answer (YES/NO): NO